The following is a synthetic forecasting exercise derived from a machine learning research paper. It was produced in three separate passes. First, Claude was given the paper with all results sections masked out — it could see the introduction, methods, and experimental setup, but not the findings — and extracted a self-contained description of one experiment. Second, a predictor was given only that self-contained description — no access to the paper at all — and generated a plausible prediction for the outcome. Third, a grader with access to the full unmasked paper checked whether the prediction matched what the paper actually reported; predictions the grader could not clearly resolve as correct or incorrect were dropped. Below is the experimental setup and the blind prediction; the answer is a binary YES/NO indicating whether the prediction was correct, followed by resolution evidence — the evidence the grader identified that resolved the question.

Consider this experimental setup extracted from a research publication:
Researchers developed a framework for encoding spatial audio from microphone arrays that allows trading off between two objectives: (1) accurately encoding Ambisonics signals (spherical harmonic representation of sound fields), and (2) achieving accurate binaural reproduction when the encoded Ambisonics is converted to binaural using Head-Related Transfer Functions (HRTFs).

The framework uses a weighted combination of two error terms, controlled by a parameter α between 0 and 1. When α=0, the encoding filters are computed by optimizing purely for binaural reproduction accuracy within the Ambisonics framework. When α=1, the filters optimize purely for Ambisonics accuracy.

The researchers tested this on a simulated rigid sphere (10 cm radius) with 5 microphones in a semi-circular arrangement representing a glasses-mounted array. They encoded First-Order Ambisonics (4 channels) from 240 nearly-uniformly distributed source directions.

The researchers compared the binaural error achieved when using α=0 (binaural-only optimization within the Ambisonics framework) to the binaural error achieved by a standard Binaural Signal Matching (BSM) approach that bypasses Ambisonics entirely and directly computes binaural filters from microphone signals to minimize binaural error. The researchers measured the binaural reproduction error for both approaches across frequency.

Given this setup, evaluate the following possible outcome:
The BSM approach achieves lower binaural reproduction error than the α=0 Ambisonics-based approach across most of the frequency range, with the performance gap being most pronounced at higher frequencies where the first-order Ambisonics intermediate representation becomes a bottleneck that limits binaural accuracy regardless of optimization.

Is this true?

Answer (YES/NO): NO